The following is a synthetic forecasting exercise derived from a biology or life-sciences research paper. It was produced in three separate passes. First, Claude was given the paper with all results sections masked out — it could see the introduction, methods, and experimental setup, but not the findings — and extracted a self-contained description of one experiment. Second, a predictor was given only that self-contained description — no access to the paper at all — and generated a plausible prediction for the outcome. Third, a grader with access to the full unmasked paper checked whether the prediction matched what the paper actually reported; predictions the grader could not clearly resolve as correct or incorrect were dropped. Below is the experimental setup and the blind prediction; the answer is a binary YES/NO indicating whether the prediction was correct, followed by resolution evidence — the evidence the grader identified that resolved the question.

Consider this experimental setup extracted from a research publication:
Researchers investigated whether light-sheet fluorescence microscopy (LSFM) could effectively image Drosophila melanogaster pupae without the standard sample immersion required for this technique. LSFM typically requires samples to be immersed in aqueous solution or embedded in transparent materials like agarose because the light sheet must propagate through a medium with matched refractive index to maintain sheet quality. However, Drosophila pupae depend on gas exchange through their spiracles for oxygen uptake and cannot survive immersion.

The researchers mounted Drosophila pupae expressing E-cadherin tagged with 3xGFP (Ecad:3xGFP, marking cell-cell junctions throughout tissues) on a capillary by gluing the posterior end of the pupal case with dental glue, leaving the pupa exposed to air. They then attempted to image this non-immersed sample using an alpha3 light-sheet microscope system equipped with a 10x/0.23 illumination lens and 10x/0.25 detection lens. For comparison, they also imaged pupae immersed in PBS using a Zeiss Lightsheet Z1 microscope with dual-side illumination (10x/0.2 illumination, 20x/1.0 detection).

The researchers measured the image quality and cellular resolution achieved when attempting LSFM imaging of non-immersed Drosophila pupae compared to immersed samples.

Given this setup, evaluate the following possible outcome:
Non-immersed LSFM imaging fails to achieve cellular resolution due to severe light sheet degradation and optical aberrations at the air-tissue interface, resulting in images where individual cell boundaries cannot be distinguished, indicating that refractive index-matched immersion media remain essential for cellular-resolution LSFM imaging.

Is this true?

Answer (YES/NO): NO